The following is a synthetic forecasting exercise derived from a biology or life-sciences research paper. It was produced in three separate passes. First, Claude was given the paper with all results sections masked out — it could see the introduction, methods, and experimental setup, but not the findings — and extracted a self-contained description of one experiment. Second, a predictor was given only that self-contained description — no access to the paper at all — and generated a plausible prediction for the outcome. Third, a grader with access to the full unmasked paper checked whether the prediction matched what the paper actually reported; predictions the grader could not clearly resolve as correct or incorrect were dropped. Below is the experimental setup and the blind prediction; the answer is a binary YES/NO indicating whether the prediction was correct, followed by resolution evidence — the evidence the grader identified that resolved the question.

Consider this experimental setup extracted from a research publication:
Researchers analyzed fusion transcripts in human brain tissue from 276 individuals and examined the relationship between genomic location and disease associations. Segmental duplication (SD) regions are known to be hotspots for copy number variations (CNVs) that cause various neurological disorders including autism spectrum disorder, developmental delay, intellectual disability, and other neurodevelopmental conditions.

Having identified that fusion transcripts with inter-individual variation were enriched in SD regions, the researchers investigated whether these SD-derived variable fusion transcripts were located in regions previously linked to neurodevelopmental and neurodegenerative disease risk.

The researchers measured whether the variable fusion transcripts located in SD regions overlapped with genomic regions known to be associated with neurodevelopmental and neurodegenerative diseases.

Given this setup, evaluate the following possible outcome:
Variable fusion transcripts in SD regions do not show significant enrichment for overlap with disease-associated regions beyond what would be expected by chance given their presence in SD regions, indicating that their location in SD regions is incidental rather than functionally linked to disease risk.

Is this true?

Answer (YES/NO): NO